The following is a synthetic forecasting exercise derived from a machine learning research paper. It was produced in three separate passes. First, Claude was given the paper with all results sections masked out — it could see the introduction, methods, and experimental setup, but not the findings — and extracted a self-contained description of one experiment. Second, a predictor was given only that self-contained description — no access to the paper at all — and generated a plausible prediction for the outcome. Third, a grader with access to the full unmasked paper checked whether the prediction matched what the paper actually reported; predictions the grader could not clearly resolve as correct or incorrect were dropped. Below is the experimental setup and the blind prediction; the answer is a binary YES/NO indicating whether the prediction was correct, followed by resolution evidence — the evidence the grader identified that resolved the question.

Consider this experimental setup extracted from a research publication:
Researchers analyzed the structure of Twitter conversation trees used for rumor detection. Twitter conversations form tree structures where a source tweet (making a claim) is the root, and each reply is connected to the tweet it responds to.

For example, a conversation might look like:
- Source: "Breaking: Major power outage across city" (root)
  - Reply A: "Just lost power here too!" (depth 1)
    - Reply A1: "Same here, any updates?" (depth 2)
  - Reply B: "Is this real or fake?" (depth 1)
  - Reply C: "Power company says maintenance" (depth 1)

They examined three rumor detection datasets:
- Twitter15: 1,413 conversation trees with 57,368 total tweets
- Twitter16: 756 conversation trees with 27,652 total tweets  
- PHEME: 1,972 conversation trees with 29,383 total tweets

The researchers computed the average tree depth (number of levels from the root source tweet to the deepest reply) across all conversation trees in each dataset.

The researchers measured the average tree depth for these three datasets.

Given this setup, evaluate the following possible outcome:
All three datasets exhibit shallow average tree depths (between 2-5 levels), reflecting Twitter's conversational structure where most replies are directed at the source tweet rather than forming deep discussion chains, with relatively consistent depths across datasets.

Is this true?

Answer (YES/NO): YES